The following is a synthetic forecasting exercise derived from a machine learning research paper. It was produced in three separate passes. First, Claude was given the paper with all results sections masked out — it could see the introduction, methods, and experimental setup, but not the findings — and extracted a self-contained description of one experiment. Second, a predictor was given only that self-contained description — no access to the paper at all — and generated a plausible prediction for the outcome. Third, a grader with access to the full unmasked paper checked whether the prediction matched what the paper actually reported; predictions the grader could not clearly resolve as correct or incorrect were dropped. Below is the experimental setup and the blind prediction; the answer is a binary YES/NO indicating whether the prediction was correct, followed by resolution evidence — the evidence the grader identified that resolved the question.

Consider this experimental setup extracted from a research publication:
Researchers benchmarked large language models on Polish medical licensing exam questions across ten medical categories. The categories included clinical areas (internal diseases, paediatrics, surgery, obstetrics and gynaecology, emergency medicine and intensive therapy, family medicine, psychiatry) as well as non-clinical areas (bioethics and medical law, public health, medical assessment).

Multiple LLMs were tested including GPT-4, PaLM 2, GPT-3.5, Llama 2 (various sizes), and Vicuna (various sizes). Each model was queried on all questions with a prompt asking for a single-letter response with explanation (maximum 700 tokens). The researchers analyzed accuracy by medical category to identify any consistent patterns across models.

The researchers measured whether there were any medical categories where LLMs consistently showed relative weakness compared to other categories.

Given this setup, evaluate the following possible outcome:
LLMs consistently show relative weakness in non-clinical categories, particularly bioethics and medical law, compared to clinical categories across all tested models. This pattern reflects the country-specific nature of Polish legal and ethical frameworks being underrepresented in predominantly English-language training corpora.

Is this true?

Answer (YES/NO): NO